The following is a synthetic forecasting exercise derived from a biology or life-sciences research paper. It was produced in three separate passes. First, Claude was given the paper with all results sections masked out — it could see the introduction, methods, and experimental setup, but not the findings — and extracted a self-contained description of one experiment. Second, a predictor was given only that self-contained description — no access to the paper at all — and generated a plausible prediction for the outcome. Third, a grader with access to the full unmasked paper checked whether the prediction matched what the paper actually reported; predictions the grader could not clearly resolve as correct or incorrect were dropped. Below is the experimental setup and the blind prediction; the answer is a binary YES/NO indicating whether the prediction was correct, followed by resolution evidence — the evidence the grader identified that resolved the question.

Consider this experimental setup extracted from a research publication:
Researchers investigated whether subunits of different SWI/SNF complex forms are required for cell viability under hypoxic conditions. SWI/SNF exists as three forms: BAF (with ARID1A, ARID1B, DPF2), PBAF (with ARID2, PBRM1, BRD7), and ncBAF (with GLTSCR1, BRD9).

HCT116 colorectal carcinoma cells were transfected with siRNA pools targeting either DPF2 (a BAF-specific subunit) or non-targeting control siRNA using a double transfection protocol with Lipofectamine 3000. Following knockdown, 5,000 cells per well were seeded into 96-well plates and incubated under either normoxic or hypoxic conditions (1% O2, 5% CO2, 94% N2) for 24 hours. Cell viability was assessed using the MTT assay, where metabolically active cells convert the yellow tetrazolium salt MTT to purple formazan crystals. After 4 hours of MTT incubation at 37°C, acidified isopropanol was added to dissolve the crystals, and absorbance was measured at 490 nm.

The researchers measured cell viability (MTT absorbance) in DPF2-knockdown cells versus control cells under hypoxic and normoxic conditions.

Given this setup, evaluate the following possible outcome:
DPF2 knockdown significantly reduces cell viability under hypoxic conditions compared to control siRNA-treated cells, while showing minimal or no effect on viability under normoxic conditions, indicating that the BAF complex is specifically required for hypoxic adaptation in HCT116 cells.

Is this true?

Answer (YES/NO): YES